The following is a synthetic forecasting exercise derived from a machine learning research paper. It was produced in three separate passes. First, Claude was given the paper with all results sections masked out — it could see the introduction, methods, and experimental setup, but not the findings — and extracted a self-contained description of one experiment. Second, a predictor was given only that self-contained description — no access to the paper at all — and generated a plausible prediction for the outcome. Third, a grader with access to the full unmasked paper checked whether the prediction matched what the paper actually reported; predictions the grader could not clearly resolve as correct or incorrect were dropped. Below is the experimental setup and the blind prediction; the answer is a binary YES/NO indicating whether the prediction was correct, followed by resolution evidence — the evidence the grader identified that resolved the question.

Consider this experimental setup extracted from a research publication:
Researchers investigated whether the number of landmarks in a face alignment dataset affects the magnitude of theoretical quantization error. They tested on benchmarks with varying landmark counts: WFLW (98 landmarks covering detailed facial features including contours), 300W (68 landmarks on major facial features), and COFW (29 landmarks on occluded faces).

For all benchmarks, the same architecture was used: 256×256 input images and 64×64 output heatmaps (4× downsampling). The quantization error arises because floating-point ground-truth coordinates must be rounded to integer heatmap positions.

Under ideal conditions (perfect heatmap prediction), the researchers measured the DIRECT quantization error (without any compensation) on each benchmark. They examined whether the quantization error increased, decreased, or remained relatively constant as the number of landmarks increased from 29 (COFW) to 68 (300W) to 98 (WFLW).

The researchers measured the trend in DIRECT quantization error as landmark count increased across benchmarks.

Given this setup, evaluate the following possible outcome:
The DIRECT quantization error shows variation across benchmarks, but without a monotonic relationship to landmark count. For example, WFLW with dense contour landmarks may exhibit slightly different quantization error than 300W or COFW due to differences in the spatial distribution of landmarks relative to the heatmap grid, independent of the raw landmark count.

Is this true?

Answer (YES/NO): NO